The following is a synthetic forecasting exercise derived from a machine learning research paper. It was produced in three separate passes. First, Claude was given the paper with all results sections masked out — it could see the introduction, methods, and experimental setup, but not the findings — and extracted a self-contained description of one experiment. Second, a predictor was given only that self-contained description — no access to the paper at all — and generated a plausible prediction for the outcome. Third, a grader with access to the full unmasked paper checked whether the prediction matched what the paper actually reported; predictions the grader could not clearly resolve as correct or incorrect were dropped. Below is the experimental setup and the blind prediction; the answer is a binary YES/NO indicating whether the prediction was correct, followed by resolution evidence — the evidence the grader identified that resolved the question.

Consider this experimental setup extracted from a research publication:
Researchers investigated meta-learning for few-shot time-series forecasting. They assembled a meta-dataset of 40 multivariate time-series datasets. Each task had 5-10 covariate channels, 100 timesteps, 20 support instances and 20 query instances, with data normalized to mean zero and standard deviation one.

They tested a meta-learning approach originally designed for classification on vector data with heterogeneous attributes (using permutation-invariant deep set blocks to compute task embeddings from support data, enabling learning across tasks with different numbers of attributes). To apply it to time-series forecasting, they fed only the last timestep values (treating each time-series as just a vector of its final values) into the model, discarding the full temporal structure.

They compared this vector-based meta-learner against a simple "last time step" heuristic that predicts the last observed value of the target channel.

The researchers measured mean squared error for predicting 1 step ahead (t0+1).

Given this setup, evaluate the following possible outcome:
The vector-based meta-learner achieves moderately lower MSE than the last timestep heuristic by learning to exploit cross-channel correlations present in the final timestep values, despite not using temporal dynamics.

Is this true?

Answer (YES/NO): YES